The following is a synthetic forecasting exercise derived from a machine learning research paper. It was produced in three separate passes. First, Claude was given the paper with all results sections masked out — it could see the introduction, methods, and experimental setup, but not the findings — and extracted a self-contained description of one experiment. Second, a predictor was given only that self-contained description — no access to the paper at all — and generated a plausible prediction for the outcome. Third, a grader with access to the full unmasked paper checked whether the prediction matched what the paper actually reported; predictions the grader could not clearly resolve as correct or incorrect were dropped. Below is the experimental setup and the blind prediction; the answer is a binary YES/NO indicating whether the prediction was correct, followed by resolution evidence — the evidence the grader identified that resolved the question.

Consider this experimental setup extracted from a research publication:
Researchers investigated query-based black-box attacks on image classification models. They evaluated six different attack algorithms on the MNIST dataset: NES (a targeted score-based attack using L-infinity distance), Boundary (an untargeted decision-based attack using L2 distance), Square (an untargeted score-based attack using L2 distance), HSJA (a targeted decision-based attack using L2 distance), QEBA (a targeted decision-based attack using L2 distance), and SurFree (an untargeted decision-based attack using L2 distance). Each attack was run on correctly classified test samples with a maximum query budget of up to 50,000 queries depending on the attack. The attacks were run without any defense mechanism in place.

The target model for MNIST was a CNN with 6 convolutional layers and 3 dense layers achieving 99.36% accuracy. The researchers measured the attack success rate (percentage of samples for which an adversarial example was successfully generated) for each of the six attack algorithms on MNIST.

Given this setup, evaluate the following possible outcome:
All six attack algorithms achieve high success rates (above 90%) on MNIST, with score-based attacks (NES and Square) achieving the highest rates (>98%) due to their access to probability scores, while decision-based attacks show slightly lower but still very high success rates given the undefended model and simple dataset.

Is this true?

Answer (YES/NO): NO